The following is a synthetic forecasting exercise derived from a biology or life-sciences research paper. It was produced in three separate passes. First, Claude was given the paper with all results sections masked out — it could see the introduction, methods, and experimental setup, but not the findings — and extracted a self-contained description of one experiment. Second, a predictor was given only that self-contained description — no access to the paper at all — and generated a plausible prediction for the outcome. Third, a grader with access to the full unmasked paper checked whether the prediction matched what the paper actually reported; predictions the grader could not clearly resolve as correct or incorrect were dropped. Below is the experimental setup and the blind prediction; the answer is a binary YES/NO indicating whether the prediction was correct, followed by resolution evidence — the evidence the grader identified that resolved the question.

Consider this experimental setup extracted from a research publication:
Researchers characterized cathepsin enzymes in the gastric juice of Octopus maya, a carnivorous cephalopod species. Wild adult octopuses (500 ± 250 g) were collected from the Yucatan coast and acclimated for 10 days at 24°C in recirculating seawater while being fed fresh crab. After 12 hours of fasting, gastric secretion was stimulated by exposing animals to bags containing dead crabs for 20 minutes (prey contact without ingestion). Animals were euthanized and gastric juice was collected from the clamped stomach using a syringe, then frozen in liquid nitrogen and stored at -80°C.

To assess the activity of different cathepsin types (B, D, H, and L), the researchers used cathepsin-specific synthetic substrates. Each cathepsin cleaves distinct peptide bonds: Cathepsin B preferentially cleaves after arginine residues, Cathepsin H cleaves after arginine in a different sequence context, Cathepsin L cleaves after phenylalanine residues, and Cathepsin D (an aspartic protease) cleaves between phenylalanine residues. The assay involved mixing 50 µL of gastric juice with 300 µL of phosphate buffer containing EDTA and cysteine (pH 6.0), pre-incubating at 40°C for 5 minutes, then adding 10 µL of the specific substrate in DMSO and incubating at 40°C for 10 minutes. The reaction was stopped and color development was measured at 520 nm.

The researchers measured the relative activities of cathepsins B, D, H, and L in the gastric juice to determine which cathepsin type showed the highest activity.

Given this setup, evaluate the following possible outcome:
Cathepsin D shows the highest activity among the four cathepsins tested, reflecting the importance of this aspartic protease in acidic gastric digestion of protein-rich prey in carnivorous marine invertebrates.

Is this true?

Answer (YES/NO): NO